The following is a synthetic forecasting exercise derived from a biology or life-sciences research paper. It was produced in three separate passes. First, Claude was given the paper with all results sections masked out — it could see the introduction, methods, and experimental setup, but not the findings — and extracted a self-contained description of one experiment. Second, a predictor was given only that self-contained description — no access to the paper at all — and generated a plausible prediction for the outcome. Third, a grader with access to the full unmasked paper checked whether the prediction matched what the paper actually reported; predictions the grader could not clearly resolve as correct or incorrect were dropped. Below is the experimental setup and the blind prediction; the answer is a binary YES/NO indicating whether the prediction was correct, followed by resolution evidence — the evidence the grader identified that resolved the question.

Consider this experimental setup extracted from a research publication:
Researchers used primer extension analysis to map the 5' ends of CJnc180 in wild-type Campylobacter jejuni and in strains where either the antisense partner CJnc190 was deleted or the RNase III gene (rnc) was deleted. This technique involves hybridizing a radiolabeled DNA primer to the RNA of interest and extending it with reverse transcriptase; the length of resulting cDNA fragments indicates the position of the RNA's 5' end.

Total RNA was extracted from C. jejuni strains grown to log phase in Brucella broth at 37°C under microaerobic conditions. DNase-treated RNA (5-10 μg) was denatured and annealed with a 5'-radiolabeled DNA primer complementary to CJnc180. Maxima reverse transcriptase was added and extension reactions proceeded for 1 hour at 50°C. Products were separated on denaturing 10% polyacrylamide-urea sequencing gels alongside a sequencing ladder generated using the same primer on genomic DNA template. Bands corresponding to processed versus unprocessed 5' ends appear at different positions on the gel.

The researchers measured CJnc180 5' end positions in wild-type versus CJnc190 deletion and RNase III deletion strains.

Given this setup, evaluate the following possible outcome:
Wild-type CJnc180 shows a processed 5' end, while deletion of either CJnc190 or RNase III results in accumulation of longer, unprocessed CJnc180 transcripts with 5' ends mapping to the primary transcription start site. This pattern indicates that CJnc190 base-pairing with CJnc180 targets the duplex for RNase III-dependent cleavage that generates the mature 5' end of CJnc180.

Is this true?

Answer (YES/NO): NO